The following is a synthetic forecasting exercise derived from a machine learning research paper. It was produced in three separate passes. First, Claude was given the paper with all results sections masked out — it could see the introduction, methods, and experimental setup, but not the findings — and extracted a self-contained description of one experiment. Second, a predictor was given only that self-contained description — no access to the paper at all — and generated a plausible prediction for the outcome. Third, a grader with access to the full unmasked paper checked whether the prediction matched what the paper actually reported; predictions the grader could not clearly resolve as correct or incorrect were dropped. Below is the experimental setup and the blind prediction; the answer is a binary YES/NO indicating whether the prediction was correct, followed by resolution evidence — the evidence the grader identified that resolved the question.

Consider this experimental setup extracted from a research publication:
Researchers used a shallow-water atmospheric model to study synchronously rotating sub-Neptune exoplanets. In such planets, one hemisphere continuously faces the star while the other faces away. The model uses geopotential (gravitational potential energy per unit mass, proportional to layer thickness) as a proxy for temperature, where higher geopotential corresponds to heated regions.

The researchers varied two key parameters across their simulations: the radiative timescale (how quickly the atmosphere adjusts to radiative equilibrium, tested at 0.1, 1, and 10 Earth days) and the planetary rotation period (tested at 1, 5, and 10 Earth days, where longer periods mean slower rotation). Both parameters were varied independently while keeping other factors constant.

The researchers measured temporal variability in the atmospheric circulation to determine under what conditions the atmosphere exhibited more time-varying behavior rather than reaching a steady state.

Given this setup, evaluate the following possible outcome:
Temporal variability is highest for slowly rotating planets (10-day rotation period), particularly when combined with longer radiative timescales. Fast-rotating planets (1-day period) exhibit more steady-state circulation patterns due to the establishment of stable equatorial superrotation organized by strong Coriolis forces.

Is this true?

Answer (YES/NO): NO